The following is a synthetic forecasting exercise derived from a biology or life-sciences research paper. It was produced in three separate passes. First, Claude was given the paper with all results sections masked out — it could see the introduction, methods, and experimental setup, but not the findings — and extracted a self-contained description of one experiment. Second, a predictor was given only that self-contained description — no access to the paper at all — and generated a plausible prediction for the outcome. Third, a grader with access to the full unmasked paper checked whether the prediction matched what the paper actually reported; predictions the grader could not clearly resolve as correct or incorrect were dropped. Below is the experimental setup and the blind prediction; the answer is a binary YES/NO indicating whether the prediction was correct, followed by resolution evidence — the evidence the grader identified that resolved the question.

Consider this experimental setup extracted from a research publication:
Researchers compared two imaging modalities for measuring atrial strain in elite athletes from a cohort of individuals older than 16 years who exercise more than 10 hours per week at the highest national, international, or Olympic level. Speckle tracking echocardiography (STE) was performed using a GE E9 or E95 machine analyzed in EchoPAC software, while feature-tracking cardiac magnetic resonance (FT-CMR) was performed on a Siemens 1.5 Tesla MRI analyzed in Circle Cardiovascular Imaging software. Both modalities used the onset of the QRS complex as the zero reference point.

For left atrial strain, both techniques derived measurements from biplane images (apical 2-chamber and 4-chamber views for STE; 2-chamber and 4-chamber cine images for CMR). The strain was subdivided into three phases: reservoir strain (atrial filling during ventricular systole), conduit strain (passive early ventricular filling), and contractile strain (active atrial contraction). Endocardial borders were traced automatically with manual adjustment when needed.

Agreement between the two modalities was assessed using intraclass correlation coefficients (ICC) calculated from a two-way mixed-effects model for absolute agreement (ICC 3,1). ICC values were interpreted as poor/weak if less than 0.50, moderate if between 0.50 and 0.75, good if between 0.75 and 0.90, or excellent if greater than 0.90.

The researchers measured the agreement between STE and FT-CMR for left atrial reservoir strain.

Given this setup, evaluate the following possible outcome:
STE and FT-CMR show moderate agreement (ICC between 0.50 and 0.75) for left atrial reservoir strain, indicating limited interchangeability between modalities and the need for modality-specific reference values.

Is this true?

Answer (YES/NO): NO